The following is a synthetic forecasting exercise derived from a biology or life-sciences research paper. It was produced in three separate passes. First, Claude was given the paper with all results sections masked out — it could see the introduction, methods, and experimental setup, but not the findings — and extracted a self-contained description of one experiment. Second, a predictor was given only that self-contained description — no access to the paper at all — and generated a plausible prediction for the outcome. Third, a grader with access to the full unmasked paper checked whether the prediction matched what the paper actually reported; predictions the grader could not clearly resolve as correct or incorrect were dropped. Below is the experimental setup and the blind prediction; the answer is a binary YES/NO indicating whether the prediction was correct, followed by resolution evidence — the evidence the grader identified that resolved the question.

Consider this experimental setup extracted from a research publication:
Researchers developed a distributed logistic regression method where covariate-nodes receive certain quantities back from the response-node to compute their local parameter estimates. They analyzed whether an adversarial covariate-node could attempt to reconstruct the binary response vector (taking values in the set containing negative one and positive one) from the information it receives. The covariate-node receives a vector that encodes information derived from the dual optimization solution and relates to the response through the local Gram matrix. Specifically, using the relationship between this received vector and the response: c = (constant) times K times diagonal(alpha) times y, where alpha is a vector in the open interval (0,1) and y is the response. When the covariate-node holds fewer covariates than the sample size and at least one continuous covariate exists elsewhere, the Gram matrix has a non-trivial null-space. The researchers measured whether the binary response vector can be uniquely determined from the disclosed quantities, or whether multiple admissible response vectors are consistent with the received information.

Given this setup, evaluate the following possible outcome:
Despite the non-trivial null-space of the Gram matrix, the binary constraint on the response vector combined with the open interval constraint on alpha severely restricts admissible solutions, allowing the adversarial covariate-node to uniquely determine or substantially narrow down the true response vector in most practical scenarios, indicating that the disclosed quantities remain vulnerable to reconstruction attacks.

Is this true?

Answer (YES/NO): NO